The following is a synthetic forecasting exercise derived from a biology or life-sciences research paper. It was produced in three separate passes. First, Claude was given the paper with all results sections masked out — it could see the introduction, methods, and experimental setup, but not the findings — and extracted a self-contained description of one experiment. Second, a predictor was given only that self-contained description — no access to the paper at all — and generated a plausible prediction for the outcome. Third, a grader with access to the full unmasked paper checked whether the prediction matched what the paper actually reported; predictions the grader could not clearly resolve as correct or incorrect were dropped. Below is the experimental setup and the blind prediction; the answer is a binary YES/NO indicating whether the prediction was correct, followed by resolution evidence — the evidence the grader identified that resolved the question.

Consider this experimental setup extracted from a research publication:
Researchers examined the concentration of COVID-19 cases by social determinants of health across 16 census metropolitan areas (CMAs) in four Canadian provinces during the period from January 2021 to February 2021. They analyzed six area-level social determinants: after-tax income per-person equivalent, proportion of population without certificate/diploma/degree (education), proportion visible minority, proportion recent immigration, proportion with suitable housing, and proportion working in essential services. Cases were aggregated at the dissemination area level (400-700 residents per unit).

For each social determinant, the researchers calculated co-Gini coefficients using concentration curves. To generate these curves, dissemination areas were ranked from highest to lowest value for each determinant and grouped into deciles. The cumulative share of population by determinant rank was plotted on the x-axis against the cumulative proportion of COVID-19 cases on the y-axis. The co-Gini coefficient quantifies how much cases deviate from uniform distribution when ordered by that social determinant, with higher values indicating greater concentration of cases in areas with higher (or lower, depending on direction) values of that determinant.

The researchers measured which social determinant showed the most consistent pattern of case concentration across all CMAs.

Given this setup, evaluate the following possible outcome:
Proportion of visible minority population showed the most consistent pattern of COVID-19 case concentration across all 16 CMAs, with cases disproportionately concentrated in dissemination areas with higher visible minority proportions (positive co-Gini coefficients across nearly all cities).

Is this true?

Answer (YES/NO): YES